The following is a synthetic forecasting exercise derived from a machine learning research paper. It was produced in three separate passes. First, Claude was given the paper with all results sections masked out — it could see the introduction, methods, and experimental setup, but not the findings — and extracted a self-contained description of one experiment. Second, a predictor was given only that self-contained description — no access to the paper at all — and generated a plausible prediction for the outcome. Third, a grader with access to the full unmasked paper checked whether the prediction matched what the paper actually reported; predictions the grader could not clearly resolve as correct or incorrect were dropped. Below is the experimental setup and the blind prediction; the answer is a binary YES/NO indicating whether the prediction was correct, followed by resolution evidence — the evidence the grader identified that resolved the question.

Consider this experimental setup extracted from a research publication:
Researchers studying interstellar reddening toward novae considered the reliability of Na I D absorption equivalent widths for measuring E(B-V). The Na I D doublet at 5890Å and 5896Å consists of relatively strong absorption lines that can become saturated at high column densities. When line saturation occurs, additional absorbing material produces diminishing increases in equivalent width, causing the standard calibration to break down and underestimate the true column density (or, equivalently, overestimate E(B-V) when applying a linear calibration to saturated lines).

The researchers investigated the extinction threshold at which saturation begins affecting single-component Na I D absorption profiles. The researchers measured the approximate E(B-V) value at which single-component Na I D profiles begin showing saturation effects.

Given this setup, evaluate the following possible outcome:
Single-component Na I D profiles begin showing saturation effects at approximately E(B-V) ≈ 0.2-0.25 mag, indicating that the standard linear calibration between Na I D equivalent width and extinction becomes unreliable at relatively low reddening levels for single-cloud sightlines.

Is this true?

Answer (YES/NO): NO